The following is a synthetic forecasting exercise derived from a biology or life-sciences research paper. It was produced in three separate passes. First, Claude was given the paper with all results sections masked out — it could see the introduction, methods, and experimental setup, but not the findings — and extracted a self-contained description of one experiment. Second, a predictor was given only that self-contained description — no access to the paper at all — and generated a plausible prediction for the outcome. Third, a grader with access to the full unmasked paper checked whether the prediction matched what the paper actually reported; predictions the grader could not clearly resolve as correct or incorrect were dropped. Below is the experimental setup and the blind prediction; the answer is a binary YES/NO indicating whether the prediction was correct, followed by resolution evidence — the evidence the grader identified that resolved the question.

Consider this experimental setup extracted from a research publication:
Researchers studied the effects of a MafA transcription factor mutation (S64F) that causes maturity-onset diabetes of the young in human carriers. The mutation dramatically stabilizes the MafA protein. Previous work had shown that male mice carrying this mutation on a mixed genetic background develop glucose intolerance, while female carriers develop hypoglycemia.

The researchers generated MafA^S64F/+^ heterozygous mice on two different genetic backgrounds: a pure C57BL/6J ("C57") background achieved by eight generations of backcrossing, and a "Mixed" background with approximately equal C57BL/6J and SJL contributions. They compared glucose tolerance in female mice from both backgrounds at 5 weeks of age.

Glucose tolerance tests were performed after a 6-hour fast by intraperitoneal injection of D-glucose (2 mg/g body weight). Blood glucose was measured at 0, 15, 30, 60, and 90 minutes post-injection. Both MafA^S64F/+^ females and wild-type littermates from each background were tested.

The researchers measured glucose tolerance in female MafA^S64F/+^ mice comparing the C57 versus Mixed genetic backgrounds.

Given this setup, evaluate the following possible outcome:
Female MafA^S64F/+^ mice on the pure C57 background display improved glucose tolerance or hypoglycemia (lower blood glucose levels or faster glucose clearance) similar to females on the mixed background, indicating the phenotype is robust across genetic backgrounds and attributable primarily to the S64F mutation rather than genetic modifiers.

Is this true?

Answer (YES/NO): YES